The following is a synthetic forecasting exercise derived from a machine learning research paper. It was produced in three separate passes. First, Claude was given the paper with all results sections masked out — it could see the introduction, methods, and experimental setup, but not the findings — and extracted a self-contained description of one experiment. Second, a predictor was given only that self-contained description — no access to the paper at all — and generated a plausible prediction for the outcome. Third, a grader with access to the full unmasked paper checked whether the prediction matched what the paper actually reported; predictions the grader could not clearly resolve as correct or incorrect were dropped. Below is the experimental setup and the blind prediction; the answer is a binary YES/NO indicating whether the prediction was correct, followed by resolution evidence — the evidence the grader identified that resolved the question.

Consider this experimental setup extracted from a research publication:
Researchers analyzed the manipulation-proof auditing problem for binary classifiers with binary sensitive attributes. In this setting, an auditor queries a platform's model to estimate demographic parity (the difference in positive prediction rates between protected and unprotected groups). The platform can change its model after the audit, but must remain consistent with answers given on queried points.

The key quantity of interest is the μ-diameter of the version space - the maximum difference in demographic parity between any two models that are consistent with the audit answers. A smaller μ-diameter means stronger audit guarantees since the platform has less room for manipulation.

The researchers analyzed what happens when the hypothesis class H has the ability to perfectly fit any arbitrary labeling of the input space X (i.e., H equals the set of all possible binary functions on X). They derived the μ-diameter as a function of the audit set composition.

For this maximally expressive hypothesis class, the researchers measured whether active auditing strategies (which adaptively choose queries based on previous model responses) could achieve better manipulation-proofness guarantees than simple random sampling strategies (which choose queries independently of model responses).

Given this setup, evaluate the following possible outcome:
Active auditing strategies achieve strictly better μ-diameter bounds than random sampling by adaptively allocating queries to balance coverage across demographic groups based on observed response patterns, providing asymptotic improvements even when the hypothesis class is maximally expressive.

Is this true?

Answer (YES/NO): NO